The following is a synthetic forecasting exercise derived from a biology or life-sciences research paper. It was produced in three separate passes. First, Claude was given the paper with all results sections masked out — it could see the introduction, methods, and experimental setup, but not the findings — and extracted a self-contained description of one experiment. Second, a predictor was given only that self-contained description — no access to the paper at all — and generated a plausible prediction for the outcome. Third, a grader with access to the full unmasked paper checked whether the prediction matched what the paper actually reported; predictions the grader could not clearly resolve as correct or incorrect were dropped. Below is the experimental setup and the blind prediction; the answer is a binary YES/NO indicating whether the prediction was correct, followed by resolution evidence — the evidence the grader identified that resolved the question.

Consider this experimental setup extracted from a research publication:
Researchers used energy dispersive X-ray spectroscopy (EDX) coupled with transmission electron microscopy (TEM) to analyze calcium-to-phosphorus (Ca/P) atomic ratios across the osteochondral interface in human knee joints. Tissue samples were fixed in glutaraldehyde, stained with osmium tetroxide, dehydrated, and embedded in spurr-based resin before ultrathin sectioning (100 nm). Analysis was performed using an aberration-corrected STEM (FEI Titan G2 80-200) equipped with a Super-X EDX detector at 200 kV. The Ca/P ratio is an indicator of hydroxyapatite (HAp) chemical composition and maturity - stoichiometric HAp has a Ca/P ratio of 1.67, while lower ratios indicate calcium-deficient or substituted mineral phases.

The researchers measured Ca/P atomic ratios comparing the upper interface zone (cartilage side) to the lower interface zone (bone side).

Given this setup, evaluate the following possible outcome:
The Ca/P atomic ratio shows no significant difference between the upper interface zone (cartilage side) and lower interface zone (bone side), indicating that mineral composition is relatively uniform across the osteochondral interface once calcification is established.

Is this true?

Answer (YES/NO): NO